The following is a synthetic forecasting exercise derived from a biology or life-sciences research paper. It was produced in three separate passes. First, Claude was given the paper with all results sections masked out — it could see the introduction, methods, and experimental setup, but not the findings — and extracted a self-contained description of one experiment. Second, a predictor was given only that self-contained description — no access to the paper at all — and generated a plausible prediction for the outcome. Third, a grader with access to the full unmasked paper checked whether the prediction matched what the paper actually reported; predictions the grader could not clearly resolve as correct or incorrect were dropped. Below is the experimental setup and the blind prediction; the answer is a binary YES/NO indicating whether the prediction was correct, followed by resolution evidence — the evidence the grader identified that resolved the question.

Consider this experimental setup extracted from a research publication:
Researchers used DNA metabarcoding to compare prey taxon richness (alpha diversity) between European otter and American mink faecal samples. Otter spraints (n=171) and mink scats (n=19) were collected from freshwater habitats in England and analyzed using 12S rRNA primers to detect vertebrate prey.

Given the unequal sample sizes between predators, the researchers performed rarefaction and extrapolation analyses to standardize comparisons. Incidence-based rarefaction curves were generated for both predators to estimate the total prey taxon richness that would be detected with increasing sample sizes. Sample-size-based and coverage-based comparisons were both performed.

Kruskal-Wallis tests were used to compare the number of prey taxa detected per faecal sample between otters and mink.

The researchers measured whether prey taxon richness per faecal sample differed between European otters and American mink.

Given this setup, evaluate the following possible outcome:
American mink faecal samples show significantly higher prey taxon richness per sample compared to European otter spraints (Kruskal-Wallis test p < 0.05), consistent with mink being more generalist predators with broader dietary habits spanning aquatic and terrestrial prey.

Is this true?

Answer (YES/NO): NO